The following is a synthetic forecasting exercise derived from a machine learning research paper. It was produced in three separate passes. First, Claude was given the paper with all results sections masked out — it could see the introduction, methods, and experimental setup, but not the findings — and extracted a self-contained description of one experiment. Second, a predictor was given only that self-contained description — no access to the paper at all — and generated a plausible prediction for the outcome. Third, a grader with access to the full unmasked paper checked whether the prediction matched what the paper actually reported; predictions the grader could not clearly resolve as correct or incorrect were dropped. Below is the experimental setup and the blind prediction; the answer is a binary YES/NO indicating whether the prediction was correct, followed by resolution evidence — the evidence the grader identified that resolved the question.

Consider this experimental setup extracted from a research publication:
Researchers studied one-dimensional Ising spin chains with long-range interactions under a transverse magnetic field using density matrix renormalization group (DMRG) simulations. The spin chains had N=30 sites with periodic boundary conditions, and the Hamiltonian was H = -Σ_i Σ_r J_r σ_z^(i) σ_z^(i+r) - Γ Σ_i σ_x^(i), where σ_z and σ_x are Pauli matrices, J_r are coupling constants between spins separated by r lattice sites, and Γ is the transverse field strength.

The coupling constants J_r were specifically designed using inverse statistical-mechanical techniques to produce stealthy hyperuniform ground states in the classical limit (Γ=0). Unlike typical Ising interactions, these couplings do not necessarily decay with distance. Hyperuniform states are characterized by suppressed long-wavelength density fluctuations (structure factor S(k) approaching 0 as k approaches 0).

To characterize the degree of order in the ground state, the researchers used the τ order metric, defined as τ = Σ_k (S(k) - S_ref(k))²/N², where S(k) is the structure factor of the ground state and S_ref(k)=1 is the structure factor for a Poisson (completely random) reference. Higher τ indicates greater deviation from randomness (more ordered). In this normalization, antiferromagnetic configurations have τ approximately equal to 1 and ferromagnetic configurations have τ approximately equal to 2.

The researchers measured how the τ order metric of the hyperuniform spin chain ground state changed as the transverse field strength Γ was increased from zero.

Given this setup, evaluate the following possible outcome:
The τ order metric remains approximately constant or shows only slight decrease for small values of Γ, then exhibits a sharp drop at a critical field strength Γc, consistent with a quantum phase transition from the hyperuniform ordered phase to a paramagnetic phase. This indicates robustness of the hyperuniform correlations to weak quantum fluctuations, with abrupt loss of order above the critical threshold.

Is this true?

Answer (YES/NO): NO